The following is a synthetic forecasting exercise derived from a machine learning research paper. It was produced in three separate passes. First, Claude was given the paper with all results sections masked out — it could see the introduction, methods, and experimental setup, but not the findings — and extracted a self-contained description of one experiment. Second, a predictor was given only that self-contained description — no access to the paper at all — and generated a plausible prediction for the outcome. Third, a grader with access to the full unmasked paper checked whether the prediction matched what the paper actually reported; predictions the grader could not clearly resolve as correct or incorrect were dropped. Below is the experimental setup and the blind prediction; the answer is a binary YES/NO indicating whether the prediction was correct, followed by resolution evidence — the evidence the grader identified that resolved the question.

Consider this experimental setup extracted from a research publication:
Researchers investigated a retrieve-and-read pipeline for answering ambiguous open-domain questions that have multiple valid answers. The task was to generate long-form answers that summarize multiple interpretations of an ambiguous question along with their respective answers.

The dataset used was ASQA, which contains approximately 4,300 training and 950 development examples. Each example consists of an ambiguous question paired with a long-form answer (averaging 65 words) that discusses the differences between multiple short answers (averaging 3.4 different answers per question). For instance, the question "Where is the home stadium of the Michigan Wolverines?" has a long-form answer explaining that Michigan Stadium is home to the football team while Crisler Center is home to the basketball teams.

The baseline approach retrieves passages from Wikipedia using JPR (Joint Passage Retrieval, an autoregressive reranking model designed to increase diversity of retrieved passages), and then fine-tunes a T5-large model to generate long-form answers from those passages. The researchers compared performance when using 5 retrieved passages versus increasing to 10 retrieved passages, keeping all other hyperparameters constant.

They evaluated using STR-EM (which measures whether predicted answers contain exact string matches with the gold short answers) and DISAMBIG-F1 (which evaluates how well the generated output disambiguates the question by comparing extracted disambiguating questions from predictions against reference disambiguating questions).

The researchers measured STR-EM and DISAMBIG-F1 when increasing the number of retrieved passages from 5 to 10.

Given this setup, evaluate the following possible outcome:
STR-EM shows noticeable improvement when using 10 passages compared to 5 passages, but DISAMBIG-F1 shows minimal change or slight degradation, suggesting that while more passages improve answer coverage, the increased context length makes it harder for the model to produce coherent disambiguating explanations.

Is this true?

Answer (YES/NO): NO